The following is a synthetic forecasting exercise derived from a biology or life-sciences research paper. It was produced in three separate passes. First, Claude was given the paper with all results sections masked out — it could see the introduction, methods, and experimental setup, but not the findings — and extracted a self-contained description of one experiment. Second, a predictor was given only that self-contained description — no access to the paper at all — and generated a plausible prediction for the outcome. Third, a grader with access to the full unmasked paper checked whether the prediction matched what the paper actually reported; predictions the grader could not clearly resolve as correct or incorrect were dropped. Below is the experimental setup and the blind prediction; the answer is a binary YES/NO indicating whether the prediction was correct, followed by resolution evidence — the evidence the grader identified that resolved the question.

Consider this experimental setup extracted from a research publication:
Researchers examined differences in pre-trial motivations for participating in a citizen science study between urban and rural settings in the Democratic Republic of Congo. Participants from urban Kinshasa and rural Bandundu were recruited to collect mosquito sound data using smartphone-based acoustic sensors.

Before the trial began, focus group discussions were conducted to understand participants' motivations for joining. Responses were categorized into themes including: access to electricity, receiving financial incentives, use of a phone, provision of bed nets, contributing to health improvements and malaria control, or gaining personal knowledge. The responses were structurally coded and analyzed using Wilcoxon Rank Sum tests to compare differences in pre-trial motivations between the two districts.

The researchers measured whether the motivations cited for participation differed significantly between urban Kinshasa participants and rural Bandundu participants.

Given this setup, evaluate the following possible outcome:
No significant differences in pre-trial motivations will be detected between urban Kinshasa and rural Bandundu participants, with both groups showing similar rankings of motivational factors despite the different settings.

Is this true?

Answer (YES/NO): NO